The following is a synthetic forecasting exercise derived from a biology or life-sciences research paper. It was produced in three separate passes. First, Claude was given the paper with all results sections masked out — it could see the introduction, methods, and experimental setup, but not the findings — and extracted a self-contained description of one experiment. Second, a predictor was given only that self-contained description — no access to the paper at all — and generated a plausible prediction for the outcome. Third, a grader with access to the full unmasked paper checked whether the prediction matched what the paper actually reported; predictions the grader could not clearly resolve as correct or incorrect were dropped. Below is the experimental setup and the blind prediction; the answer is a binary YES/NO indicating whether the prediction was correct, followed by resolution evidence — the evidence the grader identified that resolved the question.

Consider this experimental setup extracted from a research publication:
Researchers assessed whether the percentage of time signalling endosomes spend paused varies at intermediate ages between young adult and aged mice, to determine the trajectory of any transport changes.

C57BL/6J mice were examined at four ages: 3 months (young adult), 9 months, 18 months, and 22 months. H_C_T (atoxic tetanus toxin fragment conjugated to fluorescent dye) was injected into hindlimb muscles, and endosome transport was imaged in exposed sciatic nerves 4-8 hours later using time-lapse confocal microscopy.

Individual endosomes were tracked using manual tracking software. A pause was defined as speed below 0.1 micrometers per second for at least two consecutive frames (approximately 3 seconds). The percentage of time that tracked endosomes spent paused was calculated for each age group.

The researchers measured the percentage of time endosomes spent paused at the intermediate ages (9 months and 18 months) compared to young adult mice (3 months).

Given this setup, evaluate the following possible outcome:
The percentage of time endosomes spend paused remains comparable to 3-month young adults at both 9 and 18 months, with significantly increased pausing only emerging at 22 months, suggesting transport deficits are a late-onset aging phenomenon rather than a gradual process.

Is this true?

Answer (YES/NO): YES